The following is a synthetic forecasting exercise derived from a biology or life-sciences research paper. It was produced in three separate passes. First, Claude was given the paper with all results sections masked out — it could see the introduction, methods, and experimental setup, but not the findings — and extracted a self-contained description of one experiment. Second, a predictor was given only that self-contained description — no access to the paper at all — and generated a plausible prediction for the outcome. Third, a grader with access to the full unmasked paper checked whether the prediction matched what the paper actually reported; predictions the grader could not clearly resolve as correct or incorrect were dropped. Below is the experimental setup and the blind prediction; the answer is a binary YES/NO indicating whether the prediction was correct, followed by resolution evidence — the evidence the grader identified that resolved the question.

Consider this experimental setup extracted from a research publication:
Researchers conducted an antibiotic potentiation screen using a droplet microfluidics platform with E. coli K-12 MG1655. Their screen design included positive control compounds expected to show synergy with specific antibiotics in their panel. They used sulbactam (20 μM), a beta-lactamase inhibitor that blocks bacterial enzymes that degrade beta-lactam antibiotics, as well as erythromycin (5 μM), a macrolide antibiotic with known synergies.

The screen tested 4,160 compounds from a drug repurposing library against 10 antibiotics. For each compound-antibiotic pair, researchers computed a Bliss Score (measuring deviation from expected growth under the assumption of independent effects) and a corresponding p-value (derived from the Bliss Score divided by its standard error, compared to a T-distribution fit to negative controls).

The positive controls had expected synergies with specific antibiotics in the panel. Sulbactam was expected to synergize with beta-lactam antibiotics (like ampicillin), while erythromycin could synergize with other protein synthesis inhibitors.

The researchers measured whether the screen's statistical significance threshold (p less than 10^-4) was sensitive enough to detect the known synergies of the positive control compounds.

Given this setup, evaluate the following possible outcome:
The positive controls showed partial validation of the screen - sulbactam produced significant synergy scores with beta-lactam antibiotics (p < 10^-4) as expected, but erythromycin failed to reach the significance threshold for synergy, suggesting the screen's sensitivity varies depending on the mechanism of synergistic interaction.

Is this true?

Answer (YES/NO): NO